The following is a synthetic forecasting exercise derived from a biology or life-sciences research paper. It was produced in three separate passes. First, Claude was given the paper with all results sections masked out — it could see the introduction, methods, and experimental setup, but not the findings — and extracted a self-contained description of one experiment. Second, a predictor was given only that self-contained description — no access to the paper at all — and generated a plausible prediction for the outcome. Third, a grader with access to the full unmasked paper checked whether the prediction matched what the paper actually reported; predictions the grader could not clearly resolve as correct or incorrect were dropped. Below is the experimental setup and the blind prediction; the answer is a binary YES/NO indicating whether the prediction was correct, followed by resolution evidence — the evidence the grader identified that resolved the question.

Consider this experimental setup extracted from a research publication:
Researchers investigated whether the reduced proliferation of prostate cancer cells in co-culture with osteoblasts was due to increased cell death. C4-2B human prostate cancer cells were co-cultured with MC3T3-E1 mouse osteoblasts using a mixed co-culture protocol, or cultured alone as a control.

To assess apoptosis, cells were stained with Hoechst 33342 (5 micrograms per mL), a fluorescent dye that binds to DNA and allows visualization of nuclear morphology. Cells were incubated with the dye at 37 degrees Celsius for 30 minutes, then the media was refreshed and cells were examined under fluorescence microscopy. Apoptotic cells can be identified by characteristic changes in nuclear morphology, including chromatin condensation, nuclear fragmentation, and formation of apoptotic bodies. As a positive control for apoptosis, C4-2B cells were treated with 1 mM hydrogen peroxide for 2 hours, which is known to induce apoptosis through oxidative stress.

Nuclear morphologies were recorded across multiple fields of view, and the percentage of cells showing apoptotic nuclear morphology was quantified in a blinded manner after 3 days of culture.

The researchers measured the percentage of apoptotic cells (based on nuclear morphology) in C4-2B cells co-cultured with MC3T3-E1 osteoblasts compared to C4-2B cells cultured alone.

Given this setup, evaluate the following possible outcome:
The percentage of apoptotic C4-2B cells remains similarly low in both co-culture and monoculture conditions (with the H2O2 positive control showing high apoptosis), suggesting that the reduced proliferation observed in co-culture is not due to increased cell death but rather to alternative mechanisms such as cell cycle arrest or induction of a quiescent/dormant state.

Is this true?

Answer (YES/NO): NO